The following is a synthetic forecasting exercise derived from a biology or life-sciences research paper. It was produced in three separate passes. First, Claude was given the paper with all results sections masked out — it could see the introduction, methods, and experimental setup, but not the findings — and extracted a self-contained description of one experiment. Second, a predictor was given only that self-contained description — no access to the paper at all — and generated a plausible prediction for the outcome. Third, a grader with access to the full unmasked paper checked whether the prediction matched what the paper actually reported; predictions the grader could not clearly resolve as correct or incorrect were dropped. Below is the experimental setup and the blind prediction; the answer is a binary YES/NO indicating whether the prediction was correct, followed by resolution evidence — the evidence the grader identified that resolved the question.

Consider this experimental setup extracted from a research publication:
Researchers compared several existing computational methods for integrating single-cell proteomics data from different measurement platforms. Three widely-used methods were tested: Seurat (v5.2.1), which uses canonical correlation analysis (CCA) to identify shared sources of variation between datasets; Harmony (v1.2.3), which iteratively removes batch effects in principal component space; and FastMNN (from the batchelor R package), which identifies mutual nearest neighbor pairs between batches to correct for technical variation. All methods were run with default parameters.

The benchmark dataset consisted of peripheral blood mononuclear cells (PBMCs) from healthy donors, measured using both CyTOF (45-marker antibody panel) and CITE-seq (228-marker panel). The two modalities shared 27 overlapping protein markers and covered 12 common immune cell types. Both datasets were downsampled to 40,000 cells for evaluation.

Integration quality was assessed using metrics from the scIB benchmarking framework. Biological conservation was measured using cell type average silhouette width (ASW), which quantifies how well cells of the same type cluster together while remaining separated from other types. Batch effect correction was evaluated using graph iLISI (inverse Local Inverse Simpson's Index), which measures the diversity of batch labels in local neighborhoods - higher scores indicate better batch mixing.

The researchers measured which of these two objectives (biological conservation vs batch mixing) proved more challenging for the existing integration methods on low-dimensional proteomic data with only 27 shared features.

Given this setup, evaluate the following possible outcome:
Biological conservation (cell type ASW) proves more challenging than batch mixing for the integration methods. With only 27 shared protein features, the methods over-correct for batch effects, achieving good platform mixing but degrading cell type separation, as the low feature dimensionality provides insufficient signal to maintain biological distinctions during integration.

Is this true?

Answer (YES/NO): NO